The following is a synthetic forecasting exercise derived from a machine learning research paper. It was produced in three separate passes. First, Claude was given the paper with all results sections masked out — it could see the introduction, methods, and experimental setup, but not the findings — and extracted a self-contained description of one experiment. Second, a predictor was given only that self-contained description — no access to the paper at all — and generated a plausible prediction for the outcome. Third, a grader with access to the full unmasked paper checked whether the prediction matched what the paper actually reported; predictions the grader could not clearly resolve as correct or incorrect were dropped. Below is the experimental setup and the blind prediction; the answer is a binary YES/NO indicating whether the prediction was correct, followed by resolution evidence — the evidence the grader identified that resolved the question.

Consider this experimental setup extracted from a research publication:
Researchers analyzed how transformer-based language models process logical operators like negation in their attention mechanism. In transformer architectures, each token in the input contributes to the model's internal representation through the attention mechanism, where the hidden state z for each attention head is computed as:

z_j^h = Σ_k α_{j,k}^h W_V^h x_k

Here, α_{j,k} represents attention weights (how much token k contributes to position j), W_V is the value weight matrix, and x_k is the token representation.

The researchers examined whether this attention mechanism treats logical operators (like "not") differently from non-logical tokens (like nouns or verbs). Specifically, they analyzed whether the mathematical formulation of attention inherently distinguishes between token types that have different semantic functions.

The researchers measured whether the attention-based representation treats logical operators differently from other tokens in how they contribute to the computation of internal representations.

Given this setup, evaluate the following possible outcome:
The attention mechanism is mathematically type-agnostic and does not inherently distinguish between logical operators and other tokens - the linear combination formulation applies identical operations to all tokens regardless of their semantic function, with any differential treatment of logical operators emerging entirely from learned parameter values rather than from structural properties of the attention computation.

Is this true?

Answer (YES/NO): YES